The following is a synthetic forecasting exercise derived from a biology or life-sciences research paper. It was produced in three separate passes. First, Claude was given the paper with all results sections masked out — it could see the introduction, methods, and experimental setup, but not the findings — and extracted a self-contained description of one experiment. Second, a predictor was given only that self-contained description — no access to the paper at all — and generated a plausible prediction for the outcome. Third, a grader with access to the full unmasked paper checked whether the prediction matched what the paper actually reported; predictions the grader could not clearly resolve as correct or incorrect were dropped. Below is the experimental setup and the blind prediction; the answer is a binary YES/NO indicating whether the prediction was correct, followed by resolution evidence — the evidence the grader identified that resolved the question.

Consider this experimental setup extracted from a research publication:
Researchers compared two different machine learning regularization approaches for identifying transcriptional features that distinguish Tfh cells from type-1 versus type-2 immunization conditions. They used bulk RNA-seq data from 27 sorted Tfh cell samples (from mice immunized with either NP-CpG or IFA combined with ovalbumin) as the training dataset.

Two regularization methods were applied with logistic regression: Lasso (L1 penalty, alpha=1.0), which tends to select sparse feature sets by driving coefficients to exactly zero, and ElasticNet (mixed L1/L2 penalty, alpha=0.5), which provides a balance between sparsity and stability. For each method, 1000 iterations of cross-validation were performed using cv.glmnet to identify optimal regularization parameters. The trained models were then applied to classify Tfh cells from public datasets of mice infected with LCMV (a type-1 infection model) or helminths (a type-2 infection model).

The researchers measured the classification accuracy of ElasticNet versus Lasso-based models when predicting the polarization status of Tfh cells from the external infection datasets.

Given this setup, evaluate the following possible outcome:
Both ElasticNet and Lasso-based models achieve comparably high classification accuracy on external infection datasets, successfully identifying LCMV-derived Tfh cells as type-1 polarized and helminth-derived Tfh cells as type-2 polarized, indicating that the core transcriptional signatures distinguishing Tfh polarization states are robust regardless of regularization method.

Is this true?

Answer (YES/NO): YES